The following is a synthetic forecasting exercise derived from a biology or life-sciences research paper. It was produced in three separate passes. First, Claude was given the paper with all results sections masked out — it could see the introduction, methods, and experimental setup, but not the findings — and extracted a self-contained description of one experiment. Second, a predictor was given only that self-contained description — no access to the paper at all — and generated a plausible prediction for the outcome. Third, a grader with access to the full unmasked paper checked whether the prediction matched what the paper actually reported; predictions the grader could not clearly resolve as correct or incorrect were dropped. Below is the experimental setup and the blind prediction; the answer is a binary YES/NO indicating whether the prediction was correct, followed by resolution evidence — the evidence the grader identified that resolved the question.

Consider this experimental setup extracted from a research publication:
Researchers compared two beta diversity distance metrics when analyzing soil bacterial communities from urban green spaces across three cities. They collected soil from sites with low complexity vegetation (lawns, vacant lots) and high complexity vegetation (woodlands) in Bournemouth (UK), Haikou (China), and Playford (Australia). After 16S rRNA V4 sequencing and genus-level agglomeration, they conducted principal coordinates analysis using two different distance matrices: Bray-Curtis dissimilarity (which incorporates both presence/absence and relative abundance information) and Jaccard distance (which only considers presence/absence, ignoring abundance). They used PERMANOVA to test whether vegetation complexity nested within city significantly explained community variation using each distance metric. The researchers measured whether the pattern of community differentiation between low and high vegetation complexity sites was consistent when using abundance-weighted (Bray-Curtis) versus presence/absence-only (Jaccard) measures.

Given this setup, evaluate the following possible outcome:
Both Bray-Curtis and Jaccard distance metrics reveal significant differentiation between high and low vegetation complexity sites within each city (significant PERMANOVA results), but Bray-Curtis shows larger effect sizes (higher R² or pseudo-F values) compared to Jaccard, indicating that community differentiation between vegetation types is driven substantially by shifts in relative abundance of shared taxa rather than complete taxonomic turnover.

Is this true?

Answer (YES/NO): NO